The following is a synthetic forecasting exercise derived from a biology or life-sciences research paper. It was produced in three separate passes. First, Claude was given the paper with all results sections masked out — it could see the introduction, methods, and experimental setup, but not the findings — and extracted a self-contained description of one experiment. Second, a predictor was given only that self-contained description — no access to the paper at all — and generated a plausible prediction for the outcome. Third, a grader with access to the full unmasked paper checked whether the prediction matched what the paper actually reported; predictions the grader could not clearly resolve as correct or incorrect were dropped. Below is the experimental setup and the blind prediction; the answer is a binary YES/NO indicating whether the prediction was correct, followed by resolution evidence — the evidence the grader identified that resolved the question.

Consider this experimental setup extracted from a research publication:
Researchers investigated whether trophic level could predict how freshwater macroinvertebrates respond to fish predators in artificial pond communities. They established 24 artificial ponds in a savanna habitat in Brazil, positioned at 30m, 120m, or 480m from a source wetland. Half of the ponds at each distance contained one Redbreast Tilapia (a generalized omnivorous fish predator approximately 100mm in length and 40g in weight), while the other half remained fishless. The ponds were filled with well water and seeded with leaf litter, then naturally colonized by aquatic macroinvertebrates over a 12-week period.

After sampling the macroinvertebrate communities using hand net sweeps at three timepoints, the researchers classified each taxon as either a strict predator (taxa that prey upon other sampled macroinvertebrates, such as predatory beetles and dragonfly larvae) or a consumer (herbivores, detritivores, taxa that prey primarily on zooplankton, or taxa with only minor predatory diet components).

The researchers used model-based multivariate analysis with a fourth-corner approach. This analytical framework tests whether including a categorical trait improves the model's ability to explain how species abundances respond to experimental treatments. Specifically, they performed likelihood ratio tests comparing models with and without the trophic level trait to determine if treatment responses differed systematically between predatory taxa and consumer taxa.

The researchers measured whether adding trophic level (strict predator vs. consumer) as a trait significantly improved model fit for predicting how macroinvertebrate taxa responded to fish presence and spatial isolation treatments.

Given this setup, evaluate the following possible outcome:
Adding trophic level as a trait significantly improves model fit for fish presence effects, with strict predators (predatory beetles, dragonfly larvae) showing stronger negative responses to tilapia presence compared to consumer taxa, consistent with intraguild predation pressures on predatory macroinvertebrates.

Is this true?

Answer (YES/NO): NO